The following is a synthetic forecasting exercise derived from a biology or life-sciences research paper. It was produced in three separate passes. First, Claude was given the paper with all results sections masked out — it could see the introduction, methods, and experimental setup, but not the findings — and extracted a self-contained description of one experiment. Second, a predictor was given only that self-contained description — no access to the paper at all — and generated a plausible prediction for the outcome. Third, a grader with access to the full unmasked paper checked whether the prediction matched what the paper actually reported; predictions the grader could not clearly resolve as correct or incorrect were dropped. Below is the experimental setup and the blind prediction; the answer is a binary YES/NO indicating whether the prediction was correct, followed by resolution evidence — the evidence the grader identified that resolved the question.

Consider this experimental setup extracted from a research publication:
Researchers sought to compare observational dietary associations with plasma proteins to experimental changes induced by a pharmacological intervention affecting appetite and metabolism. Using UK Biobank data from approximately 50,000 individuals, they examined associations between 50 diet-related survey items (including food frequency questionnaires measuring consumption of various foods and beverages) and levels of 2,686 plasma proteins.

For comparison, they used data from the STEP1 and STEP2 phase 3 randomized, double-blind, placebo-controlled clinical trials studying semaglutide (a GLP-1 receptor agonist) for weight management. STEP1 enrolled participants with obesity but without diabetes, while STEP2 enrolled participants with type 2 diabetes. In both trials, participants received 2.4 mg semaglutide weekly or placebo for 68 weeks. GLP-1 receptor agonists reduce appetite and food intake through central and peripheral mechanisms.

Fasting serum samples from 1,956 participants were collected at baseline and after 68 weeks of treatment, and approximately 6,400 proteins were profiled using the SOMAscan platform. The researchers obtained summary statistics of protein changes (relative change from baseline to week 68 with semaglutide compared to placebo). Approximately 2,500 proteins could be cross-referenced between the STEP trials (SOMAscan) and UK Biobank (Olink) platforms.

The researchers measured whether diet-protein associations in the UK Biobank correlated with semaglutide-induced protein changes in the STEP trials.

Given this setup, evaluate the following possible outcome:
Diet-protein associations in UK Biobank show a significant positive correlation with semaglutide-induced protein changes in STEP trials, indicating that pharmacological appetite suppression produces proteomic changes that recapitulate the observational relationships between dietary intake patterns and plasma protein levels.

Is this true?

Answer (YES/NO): YES